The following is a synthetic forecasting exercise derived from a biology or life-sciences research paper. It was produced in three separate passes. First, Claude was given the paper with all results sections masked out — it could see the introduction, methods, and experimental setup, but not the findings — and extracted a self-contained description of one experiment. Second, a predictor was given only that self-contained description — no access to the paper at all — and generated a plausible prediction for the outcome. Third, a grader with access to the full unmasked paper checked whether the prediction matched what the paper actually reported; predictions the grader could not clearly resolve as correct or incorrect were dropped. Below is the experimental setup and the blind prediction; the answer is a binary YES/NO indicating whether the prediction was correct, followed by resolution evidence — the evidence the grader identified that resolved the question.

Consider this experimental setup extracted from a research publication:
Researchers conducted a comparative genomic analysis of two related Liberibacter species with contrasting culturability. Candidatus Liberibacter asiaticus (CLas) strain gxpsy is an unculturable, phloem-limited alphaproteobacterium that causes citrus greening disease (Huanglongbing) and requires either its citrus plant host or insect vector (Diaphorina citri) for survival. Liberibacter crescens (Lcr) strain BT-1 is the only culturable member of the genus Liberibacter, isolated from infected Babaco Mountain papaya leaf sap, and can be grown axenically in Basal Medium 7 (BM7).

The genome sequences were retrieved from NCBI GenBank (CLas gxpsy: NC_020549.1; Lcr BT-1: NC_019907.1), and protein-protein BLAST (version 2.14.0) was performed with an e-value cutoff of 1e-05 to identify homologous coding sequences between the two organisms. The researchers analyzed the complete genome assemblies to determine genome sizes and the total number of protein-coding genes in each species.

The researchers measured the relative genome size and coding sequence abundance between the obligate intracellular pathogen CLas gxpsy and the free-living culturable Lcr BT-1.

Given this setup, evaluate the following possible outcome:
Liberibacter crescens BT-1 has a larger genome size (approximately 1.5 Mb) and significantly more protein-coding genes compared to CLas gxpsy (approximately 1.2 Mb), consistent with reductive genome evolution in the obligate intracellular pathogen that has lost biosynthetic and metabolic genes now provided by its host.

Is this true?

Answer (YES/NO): YES